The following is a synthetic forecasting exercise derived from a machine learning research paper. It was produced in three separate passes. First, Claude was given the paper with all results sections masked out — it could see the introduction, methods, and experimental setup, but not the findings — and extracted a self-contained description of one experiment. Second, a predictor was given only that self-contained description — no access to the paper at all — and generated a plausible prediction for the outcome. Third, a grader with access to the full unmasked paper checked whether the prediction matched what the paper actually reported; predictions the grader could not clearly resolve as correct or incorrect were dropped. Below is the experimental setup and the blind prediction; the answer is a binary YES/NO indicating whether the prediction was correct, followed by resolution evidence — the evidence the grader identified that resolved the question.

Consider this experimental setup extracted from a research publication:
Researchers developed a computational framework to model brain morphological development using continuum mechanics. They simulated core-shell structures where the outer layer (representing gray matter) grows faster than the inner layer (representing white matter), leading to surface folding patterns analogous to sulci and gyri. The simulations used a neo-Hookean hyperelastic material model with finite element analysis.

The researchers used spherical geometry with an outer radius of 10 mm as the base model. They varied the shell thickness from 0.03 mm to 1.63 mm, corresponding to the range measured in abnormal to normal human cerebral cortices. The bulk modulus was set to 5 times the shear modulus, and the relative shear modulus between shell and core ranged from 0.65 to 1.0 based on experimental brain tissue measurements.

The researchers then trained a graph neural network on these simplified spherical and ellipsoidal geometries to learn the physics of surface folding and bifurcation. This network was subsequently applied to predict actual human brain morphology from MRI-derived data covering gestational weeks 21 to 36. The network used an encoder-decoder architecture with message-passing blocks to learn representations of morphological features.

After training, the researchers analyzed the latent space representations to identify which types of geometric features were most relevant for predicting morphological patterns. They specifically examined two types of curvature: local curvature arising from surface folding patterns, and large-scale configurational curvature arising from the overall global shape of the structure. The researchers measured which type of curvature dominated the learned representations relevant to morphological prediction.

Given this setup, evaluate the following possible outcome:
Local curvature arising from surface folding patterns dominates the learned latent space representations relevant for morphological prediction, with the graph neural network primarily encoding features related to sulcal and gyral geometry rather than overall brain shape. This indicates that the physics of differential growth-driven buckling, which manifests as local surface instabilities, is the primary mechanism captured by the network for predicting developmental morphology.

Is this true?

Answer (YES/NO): YES